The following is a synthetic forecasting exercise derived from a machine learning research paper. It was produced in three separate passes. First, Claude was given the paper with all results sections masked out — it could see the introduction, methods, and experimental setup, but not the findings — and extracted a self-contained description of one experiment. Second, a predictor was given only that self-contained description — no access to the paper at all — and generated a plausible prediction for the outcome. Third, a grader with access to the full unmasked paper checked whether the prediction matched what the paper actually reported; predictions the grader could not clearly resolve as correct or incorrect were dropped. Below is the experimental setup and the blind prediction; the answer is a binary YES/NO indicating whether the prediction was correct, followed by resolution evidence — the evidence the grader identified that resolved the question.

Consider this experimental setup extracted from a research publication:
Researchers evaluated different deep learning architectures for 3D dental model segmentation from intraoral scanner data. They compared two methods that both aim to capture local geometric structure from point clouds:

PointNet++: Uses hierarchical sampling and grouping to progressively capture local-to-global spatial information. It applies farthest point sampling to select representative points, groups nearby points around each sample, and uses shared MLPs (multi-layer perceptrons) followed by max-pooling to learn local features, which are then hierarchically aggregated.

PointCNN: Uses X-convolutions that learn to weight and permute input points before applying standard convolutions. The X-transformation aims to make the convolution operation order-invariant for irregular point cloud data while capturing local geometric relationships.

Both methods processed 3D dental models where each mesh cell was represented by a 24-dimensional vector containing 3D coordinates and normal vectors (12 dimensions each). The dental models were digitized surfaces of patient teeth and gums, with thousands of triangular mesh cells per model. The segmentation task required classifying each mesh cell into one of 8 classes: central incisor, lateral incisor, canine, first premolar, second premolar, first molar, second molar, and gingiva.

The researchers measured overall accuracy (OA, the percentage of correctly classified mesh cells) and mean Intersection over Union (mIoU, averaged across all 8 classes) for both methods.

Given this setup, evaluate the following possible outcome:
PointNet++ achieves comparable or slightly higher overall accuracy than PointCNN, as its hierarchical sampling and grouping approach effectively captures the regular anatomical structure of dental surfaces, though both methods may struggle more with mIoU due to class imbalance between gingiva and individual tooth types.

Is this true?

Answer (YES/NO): YES